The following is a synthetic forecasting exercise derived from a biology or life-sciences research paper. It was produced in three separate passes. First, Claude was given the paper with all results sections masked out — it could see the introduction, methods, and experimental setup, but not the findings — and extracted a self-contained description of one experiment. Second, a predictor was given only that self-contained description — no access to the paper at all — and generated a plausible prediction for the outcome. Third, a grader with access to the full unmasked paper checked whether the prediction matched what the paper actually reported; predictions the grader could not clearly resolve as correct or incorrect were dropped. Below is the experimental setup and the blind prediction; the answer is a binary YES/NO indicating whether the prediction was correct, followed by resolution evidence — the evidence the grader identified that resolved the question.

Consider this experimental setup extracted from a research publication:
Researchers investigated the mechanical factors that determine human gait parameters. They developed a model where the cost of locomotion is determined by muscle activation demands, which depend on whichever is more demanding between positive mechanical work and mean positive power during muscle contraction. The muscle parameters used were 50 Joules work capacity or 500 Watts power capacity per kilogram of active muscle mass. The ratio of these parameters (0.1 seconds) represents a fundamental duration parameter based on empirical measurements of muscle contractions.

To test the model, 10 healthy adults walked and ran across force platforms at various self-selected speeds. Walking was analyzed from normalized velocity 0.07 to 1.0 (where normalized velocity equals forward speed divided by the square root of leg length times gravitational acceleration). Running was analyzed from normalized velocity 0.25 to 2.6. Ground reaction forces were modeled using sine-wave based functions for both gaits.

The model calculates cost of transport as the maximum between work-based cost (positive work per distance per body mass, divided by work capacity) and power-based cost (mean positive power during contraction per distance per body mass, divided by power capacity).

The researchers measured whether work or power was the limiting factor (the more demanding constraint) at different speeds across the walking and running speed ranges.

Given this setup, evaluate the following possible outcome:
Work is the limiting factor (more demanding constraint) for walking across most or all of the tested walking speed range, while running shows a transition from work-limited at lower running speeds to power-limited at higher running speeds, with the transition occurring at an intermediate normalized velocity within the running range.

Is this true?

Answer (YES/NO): YES